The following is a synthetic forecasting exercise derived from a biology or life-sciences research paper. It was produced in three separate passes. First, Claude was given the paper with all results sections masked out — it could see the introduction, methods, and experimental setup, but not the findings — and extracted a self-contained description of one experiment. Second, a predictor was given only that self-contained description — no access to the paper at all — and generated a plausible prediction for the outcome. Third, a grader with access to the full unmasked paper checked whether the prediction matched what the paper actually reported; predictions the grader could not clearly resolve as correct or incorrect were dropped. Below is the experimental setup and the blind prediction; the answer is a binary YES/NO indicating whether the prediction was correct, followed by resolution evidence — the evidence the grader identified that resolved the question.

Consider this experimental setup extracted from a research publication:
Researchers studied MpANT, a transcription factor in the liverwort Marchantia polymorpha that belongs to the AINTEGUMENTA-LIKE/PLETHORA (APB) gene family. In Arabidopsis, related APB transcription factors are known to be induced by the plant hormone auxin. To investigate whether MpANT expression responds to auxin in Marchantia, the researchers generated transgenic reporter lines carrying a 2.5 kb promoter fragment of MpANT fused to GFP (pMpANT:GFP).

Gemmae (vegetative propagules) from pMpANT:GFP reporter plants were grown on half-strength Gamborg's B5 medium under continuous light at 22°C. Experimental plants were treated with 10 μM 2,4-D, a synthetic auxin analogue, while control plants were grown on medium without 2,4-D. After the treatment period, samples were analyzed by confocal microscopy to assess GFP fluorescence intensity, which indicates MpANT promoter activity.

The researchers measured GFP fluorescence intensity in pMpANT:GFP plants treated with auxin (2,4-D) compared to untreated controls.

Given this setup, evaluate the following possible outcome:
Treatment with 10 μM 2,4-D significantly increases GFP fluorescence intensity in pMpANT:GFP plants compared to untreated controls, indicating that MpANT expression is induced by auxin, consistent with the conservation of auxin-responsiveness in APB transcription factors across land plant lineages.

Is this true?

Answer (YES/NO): NO